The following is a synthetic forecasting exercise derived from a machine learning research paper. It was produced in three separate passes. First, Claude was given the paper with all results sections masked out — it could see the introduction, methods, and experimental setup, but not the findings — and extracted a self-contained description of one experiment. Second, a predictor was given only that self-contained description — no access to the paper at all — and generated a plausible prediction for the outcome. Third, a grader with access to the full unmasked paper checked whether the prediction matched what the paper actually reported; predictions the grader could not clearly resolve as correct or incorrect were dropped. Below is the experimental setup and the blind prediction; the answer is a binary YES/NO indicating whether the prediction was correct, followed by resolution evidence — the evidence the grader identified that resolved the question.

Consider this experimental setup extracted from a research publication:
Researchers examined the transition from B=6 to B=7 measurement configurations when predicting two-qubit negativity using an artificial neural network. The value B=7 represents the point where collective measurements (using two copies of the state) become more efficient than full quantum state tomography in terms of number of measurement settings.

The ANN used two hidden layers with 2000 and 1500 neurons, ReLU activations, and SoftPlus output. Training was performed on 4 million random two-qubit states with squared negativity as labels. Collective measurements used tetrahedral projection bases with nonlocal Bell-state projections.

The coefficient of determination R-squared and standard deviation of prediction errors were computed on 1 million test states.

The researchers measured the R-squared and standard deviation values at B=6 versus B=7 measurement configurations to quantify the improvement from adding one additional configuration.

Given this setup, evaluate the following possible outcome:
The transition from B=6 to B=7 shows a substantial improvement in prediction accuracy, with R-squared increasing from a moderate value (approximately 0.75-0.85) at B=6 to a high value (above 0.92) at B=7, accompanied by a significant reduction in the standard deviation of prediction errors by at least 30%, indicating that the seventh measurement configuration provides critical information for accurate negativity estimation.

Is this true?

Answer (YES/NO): NO